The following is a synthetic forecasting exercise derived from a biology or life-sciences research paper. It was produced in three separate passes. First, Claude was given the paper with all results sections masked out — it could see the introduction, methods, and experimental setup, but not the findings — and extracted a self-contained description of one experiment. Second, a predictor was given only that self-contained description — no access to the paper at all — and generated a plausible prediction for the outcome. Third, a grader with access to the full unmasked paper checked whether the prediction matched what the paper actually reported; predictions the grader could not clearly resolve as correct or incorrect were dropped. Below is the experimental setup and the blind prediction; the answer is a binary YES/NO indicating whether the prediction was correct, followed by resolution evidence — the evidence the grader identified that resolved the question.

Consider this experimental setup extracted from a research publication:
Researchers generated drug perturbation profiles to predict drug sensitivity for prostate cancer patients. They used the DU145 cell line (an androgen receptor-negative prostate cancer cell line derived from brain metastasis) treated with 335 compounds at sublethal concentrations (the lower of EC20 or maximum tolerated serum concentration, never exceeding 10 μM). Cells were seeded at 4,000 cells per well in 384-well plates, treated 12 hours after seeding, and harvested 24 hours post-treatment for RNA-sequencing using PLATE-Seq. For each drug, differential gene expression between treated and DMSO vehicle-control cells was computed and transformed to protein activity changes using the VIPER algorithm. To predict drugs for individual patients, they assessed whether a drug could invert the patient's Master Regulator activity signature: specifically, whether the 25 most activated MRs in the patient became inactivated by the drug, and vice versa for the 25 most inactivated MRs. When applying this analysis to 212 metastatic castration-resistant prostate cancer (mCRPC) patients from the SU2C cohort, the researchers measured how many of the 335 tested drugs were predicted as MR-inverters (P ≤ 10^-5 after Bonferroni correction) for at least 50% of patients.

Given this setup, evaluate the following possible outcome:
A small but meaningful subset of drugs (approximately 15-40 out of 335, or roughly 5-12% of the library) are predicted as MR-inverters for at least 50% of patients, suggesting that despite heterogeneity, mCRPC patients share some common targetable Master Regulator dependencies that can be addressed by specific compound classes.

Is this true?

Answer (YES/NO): NO